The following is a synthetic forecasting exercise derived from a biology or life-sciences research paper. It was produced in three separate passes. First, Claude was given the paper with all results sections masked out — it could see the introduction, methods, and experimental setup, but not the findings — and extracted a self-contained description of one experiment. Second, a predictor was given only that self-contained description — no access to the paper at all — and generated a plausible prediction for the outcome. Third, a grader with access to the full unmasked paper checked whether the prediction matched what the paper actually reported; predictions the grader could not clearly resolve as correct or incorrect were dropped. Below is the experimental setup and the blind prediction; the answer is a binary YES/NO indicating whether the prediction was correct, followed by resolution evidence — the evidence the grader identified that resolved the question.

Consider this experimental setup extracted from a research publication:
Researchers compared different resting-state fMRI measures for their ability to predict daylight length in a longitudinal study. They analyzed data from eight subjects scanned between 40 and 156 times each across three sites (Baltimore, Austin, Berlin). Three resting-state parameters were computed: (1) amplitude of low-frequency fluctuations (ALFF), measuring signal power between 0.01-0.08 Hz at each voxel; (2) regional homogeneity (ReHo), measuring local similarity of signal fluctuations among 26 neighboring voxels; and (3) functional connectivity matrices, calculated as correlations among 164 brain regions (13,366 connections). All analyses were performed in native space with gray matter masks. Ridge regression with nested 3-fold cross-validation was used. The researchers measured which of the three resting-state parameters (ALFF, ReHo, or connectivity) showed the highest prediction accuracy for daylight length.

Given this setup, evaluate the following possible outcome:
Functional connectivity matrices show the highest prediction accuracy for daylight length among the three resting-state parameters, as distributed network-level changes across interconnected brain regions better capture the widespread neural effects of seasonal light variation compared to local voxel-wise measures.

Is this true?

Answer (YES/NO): NO